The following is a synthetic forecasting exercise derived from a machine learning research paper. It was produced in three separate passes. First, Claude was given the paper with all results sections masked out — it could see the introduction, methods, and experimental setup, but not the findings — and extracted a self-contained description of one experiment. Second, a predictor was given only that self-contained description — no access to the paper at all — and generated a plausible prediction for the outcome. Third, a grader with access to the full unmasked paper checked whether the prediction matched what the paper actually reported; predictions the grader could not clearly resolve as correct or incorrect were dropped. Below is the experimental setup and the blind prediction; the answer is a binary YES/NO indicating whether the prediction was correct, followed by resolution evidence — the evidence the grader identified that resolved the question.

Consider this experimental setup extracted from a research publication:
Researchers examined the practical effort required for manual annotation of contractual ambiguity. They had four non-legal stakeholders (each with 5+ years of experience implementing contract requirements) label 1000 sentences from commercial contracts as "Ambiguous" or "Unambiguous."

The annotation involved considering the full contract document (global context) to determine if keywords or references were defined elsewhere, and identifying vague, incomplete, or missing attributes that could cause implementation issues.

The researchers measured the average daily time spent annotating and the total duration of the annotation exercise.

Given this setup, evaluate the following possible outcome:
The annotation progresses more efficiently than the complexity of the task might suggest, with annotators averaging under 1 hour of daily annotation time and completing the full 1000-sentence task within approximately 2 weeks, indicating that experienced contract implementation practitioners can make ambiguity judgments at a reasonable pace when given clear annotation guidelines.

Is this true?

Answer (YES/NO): NO